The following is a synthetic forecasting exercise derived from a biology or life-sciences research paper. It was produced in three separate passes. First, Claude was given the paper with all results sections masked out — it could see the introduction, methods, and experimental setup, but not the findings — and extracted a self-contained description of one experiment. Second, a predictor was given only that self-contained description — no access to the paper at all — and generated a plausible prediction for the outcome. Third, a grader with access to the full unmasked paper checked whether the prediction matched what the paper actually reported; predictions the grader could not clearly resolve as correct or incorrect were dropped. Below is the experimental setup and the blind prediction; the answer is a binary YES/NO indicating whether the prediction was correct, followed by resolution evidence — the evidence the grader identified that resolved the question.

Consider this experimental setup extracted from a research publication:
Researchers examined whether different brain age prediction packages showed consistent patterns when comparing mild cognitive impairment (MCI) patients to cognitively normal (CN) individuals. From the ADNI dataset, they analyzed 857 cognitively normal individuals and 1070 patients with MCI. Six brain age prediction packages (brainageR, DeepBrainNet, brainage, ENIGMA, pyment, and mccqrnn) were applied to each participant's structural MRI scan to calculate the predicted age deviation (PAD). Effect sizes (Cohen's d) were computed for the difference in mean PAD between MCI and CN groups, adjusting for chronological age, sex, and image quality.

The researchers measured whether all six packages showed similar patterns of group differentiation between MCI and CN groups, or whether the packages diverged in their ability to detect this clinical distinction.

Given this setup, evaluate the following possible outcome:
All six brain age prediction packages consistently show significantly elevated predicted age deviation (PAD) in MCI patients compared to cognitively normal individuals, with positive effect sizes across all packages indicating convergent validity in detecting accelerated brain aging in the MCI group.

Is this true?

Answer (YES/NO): NO